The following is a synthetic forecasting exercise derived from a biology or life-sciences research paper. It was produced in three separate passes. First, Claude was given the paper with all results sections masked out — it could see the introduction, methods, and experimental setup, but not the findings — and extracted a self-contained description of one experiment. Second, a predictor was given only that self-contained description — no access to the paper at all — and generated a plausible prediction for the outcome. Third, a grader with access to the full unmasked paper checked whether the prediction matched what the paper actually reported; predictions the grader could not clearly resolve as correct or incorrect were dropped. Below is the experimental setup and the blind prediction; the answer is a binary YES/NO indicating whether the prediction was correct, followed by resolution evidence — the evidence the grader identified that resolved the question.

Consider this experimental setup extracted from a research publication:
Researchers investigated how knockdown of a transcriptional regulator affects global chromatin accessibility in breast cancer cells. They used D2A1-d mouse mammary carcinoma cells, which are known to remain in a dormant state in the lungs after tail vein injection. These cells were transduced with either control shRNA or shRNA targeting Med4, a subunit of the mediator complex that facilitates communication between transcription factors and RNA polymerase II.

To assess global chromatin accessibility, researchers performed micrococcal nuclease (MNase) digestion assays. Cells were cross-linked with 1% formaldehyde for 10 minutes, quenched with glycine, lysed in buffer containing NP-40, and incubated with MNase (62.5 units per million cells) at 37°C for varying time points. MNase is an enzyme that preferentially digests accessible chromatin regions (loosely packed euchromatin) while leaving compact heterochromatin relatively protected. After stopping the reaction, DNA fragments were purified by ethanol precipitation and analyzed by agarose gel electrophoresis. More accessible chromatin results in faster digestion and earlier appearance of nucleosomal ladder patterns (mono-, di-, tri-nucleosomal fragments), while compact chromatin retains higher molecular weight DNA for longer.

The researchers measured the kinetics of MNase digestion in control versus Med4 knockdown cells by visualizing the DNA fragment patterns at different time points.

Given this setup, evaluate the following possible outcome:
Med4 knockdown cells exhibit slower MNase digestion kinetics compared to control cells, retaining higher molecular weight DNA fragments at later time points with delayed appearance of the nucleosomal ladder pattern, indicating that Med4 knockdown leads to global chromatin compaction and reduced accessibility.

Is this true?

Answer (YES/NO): NO